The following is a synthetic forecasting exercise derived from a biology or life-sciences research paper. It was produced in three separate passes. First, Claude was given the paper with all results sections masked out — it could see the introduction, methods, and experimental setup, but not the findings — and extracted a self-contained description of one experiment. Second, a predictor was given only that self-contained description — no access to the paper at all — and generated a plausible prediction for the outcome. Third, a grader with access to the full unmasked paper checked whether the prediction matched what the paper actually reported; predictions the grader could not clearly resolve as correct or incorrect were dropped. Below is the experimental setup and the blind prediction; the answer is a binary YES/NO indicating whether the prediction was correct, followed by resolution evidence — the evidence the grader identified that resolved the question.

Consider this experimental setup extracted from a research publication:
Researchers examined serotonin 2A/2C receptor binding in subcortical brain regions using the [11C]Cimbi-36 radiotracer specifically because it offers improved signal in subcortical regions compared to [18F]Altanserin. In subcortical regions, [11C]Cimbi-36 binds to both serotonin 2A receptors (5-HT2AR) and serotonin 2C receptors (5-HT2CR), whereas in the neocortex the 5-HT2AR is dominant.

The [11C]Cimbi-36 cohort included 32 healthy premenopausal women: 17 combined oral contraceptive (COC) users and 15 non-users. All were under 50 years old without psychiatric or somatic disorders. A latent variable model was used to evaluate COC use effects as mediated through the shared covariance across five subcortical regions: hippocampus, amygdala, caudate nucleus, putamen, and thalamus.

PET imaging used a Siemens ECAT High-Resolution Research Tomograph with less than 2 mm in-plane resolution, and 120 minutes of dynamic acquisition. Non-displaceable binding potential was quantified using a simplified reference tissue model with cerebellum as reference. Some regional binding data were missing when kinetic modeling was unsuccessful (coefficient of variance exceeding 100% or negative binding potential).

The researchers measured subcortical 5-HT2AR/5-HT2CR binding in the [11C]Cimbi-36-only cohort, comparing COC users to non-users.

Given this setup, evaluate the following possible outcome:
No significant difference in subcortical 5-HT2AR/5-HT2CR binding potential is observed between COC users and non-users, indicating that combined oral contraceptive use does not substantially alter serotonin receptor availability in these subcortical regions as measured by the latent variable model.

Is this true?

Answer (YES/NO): NO